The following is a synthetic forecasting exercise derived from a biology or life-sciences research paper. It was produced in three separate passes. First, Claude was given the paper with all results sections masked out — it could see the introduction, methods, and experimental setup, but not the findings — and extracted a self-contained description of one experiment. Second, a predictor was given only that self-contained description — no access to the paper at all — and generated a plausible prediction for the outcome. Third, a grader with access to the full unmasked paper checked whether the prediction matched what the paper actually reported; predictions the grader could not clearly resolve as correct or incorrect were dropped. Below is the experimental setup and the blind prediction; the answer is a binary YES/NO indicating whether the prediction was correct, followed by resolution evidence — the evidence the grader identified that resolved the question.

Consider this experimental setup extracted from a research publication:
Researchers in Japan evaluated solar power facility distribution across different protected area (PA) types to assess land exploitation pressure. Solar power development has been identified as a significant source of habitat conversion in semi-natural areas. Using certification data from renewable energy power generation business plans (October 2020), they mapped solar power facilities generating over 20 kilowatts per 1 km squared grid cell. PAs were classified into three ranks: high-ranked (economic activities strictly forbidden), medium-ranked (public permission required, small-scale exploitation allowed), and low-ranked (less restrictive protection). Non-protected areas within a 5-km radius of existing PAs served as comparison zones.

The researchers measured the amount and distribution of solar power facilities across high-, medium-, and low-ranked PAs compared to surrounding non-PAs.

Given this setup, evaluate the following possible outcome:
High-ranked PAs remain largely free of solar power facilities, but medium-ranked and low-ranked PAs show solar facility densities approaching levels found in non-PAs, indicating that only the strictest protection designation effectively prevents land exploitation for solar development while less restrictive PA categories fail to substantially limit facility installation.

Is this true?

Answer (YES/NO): NO